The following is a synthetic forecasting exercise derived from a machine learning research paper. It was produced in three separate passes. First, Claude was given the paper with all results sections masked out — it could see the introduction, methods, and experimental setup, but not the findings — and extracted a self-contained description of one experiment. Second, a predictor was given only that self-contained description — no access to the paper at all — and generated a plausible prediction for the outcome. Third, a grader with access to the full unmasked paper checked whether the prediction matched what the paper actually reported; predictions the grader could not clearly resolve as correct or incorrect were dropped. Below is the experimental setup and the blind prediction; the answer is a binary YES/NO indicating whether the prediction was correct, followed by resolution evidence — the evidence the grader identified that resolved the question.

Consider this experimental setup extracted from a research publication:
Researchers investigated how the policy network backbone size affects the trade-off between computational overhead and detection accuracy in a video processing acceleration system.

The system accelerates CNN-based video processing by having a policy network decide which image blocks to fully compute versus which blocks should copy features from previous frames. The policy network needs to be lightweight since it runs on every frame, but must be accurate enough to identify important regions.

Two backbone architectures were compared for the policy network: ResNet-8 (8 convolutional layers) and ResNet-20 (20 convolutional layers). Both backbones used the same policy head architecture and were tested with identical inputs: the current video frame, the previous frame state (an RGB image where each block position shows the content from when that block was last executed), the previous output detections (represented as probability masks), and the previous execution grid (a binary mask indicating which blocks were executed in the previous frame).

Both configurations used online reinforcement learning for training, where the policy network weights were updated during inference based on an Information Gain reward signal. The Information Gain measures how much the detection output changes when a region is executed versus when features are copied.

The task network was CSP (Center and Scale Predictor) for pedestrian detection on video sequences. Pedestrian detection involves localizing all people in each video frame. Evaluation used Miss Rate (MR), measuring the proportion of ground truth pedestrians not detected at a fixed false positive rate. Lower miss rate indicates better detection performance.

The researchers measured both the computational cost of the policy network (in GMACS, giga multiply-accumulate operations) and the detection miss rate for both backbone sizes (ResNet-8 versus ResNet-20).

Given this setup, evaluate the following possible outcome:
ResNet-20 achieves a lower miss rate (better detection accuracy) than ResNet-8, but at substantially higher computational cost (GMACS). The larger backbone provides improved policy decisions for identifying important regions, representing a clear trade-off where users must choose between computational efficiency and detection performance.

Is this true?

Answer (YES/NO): NO